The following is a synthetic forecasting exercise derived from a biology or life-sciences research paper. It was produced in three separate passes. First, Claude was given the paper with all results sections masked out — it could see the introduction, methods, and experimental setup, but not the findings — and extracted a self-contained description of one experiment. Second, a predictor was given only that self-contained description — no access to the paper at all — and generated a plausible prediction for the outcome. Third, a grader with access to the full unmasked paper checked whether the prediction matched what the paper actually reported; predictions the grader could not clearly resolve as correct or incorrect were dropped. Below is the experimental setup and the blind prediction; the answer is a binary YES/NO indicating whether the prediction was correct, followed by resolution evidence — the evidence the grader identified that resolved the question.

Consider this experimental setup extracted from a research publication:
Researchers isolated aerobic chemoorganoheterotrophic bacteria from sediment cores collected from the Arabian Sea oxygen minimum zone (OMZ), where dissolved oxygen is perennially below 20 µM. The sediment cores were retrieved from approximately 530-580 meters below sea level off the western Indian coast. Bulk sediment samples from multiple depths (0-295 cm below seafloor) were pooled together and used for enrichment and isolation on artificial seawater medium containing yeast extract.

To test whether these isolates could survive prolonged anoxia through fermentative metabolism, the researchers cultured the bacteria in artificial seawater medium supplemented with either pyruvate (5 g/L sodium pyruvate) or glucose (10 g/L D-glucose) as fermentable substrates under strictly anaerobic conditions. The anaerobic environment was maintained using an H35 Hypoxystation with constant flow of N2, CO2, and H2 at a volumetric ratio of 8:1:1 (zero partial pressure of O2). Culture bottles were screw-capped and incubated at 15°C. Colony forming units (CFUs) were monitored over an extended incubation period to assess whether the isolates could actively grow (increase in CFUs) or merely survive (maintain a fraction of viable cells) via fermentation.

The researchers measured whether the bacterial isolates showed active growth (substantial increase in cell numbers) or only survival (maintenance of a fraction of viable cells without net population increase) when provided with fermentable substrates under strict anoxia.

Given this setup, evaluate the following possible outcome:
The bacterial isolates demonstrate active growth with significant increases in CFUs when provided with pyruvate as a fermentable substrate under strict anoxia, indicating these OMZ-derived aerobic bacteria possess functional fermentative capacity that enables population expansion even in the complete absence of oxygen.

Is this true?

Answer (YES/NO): NO